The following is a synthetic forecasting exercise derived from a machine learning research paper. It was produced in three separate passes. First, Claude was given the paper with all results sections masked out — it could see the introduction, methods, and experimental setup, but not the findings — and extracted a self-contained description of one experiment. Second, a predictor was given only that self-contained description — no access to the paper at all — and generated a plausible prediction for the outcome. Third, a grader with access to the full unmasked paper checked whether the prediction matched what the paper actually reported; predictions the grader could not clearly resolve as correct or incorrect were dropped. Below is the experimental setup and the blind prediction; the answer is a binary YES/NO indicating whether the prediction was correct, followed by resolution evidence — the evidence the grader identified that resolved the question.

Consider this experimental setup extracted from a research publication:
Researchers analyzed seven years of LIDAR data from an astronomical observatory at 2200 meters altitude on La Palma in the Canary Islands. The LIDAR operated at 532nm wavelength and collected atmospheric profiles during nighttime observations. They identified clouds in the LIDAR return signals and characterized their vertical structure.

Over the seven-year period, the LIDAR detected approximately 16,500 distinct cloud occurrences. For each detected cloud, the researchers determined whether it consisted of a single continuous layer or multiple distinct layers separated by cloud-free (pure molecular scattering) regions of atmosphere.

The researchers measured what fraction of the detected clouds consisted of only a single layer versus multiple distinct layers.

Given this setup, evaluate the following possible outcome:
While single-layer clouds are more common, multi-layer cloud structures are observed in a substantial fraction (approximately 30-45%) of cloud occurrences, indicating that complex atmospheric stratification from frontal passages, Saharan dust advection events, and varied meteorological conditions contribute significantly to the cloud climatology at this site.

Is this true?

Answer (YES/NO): NO